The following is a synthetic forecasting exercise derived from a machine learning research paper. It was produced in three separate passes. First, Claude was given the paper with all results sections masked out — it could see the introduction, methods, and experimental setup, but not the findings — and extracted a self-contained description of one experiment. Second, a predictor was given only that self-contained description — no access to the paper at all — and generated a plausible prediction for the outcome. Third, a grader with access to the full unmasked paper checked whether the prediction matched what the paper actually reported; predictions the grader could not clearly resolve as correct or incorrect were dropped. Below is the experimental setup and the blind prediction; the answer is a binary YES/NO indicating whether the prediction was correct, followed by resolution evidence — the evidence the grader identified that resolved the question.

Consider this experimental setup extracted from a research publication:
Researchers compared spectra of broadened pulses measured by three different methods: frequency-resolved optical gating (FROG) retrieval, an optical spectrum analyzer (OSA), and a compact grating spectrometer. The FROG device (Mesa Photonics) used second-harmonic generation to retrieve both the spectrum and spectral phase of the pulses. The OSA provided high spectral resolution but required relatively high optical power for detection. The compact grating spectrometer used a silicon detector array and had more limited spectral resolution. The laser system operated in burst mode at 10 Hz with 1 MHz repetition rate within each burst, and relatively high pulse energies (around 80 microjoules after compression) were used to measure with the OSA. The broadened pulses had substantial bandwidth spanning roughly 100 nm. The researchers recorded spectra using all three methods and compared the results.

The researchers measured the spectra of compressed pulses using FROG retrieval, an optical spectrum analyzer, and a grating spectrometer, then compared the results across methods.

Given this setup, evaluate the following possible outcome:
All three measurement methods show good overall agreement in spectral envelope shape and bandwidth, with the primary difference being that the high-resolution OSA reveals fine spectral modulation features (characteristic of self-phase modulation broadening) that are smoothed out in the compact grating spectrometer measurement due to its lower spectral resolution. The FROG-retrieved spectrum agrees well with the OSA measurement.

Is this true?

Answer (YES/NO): NO